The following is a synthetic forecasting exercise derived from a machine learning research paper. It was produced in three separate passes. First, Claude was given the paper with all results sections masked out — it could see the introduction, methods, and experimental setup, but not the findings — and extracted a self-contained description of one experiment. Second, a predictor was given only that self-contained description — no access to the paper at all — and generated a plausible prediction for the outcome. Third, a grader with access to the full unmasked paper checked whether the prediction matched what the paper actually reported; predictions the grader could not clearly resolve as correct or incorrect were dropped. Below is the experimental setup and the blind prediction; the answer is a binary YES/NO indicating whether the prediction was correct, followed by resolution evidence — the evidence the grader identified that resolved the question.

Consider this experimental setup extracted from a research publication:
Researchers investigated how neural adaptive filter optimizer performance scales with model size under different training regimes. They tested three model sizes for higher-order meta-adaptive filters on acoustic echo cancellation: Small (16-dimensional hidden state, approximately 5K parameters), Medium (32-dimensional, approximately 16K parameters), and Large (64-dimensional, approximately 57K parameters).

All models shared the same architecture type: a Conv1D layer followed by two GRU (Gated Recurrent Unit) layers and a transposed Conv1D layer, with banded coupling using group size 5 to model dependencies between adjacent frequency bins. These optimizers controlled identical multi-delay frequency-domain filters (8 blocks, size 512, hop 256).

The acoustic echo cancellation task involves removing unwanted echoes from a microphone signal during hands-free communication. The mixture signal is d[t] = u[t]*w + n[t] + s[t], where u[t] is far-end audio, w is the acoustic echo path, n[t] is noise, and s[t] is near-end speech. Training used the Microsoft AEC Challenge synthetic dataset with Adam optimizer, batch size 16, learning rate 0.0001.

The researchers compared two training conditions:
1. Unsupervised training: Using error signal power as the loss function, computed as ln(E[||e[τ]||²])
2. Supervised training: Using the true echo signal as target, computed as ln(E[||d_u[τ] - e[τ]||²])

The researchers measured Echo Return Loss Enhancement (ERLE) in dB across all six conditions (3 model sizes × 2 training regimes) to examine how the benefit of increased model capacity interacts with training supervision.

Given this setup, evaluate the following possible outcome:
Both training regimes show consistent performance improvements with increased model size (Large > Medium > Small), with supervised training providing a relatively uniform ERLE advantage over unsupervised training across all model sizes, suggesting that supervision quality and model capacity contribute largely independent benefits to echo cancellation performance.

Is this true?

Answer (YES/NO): NO